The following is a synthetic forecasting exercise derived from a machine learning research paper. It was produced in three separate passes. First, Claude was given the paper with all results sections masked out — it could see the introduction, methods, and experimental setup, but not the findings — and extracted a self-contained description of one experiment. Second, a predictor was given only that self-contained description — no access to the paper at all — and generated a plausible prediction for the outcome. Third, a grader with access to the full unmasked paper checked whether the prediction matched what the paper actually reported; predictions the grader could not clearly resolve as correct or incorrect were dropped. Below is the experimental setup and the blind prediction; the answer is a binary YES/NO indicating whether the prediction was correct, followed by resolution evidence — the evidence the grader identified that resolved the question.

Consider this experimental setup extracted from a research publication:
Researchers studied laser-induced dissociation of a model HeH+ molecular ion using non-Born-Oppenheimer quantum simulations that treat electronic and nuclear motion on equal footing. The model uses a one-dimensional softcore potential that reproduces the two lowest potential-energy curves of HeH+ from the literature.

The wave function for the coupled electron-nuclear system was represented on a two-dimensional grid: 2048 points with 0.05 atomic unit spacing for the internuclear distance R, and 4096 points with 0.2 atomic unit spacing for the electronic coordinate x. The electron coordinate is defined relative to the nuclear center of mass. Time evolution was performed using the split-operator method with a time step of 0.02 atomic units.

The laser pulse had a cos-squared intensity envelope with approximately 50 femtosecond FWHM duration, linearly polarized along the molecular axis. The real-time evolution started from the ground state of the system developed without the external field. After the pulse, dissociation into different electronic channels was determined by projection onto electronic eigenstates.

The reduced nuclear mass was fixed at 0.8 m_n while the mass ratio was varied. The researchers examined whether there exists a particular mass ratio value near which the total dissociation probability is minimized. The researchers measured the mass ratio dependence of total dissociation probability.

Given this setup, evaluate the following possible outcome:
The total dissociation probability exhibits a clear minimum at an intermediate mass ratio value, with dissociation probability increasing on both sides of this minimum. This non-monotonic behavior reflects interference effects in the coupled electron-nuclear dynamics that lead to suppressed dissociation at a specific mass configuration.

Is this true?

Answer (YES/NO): YES